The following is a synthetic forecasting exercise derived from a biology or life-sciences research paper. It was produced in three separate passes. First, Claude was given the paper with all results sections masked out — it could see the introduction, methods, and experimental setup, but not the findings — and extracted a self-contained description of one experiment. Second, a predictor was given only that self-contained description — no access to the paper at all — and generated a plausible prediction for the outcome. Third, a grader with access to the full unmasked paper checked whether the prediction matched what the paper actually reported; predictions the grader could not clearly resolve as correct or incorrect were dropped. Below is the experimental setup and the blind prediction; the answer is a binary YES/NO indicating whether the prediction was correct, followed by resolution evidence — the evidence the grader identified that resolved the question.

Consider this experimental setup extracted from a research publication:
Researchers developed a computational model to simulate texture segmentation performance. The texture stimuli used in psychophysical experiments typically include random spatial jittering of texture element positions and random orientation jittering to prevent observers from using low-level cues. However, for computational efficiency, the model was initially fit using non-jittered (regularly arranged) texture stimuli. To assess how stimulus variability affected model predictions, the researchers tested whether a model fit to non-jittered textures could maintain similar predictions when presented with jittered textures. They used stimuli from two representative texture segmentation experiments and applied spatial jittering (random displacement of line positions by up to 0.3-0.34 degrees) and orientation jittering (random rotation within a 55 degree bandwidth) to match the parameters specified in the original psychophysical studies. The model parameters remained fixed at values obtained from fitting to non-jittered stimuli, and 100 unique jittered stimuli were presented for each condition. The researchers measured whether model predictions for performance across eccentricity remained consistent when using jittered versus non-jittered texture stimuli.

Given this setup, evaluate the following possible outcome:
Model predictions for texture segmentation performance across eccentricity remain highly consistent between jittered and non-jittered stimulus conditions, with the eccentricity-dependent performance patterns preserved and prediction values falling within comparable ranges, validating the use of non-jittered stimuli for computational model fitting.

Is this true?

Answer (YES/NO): YES